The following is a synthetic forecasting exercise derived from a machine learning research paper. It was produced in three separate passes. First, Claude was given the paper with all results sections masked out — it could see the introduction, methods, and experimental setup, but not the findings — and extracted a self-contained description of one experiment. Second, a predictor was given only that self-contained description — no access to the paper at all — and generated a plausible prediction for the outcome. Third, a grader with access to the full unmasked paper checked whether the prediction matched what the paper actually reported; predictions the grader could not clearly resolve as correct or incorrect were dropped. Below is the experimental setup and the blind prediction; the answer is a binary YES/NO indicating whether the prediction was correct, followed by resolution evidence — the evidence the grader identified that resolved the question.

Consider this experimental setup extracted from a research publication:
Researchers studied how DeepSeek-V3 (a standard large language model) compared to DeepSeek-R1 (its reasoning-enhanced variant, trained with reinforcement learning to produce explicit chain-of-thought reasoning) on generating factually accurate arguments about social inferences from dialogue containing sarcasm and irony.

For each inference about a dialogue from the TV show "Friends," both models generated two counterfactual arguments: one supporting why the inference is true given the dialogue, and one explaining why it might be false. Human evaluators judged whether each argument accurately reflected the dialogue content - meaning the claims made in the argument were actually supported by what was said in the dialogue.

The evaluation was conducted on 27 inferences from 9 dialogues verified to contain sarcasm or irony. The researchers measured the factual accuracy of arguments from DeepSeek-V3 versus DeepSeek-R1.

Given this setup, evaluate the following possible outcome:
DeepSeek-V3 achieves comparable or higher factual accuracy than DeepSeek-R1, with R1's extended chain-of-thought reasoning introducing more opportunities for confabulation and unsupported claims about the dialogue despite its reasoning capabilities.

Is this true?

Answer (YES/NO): NO